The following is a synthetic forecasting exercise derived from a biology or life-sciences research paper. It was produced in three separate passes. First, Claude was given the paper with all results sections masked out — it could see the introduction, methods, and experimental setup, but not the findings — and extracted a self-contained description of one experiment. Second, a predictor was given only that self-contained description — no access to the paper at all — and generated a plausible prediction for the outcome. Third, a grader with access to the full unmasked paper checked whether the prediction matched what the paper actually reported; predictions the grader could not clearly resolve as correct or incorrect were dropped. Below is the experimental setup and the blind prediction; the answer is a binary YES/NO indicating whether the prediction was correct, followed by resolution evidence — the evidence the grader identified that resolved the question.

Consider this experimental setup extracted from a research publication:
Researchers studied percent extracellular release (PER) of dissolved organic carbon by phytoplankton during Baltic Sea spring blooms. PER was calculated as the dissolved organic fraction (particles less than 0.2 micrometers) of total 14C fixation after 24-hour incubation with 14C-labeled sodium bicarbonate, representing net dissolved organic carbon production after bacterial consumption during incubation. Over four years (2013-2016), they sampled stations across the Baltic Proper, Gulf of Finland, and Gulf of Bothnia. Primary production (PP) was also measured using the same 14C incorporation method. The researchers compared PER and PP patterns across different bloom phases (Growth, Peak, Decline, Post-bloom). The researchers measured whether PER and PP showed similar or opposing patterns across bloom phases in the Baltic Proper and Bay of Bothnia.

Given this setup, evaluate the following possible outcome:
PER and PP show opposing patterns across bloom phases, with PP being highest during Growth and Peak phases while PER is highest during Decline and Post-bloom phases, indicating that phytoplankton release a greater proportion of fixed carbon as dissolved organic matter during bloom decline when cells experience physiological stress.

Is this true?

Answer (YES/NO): YES